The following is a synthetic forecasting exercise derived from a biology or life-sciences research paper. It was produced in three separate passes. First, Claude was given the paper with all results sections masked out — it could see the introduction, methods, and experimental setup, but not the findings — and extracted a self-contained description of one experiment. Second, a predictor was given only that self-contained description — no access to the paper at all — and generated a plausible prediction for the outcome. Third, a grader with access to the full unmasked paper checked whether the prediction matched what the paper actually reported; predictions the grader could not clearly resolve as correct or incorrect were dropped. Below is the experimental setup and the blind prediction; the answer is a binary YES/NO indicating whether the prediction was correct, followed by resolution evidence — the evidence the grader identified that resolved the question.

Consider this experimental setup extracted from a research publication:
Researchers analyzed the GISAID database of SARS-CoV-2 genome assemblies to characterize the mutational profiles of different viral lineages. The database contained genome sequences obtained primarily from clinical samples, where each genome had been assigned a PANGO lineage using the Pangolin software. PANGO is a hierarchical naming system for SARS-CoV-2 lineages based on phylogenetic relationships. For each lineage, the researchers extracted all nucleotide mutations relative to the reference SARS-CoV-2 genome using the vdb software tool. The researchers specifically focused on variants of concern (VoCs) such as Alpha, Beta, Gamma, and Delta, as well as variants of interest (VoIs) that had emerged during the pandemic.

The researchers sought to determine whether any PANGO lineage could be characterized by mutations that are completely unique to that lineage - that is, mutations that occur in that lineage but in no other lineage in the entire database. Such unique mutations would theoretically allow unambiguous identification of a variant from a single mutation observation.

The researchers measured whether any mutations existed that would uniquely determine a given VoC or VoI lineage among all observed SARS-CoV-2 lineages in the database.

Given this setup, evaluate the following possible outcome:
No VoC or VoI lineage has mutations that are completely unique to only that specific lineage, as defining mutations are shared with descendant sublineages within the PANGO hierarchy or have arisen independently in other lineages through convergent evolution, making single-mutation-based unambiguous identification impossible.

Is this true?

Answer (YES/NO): YES